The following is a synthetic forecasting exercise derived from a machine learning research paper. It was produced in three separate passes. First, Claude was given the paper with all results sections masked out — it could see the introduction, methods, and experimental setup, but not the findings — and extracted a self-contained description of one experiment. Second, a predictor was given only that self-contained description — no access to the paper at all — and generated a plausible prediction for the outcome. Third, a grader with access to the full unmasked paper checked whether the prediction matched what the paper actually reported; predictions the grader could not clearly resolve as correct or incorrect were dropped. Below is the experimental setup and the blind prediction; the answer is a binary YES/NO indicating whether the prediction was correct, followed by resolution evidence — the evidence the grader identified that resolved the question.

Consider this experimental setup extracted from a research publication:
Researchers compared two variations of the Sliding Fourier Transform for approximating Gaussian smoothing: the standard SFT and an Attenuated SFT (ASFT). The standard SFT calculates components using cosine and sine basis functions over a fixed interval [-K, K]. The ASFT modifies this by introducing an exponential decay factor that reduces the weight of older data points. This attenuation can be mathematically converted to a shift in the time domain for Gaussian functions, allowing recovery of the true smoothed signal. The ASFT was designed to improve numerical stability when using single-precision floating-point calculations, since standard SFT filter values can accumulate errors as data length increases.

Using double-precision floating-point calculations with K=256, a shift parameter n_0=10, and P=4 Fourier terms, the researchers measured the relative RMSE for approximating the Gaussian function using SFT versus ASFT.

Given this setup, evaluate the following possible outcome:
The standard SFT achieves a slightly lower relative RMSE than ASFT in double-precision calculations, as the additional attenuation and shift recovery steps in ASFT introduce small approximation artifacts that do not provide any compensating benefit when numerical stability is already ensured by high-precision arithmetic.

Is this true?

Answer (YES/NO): YES